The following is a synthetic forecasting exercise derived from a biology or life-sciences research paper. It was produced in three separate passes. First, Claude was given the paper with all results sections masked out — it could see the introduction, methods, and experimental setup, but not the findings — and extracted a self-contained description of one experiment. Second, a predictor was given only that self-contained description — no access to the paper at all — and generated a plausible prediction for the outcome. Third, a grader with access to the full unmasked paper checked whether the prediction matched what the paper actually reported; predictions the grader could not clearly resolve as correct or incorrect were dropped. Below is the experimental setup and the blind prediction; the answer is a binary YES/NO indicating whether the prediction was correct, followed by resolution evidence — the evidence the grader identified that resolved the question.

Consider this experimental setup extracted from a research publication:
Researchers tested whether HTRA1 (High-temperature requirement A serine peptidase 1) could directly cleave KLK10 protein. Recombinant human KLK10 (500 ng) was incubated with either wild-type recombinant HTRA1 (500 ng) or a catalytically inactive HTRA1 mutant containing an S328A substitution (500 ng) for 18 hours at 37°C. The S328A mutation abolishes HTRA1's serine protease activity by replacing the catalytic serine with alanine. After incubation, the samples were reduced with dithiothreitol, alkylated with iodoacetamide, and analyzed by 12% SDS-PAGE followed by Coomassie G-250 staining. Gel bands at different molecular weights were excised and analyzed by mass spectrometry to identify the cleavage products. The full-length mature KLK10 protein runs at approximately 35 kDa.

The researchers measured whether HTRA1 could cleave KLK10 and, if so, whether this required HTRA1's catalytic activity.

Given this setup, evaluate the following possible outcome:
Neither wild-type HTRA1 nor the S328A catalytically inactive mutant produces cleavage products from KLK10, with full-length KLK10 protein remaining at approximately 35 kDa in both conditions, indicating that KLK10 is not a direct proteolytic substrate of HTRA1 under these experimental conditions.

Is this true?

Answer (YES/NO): NO